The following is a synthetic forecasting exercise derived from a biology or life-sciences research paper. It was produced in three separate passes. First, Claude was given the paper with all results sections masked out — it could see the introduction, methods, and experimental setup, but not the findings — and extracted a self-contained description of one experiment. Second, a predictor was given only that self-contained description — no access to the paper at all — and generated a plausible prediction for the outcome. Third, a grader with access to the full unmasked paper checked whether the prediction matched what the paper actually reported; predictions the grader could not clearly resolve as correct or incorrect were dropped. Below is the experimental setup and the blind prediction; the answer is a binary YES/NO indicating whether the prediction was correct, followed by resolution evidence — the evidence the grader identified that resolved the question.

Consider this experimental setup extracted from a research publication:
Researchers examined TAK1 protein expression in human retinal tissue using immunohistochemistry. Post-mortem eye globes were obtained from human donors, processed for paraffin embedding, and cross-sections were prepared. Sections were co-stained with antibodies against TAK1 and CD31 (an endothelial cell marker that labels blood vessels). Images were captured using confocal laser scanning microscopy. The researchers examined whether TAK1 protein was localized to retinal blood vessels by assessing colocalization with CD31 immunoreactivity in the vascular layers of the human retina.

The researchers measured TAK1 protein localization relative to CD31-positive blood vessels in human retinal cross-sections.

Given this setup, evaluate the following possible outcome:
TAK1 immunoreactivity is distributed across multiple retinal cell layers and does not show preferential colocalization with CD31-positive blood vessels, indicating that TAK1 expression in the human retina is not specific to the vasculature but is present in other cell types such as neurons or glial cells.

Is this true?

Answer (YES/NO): NO